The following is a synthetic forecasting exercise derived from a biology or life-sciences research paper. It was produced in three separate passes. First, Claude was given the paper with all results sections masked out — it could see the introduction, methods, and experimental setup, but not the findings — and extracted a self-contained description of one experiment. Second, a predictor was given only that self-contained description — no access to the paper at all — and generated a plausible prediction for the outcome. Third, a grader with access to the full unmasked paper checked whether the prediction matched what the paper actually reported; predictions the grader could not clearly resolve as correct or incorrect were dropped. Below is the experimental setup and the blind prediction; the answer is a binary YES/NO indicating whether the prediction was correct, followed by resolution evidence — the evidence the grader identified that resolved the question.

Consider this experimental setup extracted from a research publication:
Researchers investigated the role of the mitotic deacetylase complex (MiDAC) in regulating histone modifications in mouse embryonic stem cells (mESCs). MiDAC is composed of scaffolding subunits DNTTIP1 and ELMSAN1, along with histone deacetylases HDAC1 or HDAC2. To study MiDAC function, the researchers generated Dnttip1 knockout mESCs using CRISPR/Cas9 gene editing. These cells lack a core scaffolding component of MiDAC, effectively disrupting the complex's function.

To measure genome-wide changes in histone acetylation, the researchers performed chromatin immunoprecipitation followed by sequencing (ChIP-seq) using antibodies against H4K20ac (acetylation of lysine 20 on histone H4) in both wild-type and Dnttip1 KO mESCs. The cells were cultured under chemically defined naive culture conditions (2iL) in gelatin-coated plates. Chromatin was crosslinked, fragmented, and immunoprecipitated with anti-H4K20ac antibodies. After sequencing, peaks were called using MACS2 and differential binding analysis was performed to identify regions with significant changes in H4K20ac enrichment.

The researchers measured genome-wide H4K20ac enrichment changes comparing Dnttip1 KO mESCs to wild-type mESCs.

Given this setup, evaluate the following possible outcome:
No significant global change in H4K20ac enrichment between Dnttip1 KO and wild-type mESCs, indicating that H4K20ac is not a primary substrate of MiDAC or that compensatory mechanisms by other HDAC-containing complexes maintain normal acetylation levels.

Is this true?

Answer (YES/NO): NO